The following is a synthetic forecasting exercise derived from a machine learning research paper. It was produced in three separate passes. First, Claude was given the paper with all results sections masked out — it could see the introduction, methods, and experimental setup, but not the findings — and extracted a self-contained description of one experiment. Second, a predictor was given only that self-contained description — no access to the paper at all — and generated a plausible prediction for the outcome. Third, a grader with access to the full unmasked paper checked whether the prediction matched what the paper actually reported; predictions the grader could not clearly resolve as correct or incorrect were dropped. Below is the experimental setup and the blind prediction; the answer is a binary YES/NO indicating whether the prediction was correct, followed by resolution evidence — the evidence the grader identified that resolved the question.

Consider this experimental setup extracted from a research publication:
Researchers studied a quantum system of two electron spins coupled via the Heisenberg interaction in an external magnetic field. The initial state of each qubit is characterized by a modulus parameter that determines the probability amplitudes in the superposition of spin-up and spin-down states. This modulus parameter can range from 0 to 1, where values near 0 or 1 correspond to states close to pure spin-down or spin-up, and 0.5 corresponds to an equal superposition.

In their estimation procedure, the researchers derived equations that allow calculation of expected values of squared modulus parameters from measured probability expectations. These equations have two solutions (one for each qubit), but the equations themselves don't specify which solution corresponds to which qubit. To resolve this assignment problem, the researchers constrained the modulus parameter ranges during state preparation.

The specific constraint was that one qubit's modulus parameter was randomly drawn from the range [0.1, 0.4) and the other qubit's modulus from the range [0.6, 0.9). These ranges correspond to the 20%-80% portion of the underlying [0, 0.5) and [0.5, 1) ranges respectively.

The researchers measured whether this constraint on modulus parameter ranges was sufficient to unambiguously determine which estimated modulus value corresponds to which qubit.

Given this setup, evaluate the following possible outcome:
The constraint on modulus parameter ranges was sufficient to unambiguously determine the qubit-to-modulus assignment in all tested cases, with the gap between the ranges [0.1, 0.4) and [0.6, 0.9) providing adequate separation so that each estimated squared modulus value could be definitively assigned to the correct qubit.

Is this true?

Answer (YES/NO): YES